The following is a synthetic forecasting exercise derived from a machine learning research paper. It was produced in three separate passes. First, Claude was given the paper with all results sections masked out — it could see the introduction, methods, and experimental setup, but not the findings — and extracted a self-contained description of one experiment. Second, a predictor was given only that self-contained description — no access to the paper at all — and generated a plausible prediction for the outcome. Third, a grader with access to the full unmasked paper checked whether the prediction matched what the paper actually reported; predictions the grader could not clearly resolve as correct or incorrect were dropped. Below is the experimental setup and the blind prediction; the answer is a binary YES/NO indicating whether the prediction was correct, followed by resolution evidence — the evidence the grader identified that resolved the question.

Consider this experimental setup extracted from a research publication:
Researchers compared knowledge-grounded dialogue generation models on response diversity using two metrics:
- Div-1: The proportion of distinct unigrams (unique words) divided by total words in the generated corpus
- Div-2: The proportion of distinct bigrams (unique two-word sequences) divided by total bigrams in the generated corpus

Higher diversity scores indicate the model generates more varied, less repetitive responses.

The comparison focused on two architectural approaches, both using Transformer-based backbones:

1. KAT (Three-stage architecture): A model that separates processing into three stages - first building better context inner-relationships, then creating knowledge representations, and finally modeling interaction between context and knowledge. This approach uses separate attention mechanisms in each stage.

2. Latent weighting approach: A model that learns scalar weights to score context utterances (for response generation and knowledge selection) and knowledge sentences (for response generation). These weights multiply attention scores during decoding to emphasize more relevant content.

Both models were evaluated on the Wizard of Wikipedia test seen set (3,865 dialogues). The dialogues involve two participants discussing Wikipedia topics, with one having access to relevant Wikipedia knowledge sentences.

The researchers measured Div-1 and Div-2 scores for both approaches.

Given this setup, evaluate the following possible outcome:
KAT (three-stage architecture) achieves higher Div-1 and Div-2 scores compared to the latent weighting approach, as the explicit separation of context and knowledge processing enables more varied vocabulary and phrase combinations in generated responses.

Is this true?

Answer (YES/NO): YES